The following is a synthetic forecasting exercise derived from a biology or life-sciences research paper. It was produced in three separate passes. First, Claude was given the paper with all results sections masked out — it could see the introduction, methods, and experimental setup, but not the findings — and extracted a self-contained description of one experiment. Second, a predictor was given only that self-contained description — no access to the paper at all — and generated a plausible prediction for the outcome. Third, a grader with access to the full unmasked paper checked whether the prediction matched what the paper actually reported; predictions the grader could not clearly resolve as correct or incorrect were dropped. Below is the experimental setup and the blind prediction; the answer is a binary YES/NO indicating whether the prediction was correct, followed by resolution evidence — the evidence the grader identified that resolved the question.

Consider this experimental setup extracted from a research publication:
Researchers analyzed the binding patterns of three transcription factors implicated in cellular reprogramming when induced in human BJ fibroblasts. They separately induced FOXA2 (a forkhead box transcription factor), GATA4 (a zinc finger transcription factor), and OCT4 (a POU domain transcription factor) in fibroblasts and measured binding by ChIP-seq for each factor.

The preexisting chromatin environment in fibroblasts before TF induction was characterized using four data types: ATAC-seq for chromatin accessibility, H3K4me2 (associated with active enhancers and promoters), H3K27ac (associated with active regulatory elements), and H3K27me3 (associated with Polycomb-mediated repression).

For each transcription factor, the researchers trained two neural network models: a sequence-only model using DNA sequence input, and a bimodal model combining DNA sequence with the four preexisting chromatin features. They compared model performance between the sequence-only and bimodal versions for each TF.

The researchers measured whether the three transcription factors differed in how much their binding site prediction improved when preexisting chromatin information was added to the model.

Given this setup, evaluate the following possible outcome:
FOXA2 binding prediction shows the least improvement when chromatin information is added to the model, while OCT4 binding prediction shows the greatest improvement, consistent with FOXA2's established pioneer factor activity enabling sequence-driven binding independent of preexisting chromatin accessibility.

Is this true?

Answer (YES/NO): NO